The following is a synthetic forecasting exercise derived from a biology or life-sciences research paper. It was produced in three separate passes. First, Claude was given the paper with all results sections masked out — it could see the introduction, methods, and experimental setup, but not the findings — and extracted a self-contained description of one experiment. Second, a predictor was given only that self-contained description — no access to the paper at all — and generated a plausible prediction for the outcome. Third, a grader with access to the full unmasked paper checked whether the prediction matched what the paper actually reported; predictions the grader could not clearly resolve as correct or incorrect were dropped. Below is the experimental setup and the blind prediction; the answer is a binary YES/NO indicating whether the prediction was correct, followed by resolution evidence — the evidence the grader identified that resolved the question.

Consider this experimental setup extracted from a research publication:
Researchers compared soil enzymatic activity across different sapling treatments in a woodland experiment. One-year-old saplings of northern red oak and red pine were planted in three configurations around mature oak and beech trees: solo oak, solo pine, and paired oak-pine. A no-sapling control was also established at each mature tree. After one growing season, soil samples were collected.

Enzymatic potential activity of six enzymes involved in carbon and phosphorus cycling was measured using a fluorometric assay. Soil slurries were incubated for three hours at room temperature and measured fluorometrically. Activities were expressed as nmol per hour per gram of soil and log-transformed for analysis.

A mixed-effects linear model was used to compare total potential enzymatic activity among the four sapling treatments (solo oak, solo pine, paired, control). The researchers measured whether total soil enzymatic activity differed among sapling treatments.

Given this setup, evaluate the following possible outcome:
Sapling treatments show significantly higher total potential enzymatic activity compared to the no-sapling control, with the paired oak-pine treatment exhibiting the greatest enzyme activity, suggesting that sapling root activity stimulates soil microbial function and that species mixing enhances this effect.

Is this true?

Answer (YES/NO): NO